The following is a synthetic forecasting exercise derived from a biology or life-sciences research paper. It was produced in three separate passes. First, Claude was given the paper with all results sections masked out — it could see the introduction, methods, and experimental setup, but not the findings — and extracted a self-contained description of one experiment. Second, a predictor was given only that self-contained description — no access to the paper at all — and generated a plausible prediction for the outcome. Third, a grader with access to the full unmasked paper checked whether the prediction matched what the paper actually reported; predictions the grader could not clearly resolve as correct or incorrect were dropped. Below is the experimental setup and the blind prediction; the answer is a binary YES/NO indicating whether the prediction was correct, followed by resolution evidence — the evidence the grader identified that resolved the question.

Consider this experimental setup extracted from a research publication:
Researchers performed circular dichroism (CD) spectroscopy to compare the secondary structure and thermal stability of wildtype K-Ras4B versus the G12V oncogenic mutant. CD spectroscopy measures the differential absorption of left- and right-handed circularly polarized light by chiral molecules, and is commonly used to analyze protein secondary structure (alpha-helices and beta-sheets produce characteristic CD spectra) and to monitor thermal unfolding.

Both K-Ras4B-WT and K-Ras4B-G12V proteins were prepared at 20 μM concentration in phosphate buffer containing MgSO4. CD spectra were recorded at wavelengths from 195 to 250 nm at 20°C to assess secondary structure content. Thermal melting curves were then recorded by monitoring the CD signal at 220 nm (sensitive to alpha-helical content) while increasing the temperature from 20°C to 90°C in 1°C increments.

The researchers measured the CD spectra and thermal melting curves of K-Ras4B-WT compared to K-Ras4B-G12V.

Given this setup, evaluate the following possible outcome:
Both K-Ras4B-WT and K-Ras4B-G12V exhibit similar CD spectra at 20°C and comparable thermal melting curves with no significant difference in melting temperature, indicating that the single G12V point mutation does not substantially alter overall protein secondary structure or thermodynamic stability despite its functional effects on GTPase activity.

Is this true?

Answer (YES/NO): NO